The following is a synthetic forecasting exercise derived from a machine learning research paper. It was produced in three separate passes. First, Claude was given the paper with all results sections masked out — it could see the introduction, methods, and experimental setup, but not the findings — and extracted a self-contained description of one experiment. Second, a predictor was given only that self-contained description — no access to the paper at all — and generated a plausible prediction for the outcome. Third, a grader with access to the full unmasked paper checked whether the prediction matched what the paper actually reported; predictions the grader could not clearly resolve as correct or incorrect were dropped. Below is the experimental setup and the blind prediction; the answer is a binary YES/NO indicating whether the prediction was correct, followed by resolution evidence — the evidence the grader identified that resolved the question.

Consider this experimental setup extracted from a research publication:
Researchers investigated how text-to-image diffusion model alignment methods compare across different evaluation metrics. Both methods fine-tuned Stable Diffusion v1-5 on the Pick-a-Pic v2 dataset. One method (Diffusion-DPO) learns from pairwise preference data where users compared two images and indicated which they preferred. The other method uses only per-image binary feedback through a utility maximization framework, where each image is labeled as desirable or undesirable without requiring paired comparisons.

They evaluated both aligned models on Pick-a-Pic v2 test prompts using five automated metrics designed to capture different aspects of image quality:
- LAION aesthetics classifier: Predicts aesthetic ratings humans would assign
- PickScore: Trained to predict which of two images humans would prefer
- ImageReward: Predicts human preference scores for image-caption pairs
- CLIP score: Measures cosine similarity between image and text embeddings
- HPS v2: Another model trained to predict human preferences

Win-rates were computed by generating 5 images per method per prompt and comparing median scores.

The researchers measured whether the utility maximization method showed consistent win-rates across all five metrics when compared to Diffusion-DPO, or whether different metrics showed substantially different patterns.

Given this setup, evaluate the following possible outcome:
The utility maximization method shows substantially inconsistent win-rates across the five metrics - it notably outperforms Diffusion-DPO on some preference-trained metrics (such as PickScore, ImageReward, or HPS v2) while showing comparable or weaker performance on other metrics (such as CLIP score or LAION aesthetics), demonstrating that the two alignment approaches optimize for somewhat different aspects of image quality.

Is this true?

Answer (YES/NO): NO